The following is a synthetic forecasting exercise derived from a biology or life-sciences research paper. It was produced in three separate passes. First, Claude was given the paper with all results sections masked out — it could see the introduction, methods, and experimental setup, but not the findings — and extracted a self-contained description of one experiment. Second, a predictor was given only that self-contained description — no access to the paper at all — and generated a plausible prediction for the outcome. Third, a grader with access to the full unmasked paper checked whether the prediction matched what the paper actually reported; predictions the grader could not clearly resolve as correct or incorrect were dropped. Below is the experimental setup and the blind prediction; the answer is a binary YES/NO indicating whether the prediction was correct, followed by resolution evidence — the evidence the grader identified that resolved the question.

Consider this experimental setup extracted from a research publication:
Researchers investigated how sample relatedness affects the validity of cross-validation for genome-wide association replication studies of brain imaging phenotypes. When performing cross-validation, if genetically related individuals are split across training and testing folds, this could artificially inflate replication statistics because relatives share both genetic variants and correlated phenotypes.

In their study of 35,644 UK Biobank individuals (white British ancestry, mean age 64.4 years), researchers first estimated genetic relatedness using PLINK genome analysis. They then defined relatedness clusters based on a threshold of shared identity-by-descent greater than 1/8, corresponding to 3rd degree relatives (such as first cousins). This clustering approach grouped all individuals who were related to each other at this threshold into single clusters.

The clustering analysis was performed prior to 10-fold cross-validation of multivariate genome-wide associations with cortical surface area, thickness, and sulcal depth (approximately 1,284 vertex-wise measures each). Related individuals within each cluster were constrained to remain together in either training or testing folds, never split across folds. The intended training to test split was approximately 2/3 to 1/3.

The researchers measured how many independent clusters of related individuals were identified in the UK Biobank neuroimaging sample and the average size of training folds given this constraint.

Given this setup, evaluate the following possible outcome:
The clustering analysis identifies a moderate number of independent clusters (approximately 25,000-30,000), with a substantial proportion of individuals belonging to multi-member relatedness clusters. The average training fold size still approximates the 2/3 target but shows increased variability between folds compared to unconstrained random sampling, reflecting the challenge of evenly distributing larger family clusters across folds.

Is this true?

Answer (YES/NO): NO